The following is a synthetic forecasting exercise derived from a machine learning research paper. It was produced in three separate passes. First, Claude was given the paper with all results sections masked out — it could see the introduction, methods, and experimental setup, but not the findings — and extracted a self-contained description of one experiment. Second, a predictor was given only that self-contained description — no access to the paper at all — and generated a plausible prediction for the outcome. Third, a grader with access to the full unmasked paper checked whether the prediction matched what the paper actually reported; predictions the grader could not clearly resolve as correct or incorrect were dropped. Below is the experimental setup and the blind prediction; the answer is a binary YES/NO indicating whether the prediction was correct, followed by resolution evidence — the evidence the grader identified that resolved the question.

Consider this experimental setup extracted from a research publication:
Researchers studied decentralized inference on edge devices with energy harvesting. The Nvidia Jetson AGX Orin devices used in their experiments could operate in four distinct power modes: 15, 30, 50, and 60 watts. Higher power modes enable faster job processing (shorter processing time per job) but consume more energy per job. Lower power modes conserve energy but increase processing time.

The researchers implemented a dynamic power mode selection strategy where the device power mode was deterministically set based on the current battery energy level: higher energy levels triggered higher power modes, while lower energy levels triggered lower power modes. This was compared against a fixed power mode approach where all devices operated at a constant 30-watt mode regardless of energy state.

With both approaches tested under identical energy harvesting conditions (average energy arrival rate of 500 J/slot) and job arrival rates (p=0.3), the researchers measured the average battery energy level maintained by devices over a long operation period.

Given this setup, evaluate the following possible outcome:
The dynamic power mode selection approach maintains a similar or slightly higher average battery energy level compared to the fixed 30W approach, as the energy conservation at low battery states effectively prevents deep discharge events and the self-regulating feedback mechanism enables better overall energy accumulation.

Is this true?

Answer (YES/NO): NO